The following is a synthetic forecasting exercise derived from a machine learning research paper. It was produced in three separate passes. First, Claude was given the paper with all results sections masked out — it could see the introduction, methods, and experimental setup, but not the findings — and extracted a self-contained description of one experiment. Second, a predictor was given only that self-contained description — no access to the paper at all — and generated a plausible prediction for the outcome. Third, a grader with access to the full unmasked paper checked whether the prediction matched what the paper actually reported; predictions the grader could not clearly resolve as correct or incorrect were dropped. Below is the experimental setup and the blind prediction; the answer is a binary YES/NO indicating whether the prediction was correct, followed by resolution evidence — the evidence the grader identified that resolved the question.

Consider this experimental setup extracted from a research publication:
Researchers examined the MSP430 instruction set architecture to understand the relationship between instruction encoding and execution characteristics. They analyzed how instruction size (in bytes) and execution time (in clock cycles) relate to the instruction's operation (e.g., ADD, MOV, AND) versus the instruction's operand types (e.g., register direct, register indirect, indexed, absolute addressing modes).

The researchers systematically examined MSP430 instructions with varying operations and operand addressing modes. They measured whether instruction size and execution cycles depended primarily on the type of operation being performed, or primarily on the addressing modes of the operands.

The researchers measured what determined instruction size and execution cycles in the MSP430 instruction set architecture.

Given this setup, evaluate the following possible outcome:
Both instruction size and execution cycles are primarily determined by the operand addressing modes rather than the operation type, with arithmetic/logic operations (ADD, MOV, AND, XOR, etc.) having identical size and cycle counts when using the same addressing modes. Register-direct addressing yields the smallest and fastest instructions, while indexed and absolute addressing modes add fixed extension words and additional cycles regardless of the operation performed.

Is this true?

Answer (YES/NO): YES